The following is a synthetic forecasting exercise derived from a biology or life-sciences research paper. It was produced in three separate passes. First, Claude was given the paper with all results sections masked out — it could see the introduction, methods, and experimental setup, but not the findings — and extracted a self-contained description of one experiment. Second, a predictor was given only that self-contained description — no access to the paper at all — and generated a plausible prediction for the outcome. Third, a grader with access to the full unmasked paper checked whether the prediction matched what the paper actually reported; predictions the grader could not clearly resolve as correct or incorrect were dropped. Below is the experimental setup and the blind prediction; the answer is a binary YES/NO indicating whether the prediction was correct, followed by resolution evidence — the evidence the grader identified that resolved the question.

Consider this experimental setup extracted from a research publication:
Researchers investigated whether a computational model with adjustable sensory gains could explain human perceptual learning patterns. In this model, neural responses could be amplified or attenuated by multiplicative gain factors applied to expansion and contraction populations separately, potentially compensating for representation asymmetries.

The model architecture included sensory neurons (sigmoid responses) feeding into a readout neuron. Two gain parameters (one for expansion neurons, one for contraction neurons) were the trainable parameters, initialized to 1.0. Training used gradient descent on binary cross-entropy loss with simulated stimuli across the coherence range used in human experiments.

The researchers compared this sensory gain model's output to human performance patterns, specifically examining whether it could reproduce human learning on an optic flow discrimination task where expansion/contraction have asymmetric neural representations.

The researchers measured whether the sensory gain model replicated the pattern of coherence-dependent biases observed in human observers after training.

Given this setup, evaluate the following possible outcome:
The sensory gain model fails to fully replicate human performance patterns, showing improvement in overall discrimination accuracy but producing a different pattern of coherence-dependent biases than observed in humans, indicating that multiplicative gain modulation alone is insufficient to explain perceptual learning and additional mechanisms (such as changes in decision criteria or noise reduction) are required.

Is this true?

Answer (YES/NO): NO